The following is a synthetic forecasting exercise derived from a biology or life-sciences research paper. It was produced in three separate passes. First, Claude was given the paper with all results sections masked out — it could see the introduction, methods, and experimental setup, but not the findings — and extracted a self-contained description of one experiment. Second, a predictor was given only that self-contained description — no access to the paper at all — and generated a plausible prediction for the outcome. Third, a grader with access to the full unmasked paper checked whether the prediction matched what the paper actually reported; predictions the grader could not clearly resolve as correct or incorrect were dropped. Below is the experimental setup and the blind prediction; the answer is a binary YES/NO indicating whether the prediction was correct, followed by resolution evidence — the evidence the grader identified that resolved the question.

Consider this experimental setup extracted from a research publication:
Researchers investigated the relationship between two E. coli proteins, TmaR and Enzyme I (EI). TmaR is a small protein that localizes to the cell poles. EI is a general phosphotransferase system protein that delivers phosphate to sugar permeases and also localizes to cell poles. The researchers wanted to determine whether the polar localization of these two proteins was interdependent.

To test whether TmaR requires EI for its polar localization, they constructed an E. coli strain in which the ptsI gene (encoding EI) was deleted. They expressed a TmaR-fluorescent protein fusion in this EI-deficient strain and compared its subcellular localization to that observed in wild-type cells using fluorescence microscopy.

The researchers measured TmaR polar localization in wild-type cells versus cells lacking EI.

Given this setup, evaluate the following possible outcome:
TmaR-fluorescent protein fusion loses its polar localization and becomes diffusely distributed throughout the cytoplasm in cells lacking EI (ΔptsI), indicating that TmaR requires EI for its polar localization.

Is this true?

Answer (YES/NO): NO